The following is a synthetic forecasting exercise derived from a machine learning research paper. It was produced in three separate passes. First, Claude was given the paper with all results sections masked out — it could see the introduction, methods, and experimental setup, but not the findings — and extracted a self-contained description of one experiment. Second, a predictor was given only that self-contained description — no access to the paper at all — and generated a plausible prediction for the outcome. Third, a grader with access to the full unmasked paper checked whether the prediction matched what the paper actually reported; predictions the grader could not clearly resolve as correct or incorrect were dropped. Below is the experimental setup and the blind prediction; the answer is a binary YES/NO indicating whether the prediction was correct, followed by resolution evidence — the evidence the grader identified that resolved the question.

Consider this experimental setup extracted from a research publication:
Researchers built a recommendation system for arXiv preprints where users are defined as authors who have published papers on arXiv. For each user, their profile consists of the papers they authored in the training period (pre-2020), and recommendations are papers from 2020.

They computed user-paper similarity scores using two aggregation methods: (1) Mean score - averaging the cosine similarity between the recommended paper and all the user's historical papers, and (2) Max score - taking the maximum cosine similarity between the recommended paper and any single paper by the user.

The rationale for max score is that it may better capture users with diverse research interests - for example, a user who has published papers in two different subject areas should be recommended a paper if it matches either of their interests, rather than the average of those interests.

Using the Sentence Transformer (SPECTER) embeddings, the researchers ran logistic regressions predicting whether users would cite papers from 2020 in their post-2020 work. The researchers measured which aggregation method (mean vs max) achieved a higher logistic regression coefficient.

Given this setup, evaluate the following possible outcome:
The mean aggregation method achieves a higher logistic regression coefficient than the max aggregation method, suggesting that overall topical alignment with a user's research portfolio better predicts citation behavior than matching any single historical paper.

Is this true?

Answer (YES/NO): NO